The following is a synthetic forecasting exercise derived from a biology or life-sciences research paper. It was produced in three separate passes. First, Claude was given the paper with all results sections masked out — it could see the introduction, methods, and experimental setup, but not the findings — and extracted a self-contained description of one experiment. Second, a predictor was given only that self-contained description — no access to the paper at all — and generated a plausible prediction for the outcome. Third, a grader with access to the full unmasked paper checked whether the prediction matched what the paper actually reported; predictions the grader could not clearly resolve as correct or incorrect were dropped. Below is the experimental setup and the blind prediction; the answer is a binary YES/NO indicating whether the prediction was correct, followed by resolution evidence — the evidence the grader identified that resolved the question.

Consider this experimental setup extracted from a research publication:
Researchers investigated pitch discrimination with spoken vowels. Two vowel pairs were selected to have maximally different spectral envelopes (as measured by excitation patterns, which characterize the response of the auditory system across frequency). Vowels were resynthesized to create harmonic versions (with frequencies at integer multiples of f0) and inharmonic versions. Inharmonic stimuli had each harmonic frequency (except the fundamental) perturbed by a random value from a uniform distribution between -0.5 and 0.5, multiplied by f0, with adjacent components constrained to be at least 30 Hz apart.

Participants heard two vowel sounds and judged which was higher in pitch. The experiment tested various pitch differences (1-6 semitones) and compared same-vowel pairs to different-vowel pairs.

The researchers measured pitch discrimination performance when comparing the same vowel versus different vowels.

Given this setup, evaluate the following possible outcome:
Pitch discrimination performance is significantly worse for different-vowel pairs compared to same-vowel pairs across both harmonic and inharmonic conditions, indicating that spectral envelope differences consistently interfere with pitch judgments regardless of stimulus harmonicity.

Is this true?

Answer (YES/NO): YES